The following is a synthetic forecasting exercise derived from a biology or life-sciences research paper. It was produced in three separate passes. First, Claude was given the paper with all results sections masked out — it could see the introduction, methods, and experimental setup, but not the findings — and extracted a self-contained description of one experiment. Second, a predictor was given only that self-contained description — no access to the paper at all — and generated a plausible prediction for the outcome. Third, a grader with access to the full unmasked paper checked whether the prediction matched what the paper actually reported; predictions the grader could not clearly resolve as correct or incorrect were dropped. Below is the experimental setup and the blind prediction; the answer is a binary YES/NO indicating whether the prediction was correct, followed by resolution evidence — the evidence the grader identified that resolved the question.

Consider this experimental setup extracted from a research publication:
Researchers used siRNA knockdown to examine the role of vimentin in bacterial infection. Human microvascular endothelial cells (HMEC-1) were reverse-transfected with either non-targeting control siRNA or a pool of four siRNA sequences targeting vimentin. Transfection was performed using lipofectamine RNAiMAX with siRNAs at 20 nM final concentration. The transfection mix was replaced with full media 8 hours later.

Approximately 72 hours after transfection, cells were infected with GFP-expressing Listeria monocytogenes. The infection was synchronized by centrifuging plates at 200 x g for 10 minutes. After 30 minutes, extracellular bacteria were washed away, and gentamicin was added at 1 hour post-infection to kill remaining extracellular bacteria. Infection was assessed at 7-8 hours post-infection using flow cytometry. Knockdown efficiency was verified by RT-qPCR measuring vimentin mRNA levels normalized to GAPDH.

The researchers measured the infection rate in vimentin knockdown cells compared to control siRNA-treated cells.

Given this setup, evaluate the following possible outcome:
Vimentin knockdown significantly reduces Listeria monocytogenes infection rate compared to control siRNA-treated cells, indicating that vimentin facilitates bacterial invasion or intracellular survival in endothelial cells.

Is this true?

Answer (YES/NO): YES